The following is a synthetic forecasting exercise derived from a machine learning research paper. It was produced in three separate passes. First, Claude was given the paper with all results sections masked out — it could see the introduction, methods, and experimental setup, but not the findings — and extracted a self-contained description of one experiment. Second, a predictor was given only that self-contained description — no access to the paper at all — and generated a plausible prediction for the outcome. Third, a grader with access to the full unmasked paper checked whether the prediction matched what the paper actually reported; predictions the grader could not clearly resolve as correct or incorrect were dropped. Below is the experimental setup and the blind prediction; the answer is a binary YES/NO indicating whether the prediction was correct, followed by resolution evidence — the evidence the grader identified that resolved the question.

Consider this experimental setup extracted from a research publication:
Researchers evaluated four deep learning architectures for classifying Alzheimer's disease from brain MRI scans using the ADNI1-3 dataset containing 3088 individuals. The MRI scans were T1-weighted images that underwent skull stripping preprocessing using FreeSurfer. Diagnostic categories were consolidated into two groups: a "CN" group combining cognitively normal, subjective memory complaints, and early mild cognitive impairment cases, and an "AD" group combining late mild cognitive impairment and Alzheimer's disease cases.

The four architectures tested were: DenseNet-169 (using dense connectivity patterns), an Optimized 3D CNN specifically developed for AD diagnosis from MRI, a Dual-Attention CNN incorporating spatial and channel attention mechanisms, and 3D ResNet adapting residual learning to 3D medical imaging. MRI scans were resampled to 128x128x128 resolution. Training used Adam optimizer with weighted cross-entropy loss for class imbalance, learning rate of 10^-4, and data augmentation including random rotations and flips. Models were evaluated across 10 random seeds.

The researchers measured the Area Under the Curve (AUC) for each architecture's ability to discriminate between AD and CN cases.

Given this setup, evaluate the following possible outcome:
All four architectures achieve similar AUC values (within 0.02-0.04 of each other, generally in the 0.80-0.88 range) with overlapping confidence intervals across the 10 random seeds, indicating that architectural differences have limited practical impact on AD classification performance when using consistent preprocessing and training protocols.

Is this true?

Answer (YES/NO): NO